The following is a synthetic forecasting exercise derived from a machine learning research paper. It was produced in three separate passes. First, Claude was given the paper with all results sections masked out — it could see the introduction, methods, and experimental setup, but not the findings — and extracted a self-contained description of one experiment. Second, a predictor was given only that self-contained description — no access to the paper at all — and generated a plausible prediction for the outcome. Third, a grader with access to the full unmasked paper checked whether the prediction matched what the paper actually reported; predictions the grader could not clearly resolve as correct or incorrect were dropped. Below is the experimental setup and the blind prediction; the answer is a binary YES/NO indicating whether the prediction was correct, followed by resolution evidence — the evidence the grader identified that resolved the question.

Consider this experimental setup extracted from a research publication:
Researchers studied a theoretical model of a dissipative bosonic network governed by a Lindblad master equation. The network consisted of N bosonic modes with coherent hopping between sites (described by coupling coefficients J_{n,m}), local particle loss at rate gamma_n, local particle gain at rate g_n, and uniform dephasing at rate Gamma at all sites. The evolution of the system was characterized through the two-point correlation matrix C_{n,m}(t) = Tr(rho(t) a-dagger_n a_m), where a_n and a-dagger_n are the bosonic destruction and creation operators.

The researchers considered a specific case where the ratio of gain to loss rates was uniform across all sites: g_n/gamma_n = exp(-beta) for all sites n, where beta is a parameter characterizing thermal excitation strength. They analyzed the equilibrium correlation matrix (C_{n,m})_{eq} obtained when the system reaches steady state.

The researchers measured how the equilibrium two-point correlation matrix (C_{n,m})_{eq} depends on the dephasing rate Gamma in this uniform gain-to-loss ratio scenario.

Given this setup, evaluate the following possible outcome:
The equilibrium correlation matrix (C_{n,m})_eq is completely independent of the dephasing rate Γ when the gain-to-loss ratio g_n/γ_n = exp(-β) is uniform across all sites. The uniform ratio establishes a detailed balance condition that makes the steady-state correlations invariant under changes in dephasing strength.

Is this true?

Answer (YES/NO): YES